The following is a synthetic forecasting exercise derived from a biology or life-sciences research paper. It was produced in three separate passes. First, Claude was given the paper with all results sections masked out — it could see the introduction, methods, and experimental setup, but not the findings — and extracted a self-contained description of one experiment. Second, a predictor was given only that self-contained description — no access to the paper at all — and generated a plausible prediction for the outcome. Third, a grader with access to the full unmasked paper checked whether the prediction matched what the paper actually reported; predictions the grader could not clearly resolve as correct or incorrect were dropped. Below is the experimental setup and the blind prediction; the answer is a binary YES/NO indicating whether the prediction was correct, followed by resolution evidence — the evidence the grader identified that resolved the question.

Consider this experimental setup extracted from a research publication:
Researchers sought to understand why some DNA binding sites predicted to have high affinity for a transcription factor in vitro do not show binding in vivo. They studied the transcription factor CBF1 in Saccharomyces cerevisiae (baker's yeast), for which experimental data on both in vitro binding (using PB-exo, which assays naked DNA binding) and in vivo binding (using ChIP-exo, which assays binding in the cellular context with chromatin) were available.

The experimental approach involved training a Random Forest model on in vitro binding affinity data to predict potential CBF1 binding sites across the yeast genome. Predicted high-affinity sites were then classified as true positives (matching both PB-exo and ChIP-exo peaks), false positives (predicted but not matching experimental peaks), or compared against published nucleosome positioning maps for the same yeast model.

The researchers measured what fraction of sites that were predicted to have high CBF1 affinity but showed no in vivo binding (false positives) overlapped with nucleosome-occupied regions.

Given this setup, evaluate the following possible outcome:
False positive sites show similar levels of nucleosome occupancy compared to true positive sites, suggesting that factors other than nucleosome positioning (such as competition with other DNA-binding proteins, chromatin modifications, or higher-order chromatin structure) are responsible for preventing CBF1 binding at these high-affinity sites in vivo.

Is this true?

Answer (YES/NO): NO